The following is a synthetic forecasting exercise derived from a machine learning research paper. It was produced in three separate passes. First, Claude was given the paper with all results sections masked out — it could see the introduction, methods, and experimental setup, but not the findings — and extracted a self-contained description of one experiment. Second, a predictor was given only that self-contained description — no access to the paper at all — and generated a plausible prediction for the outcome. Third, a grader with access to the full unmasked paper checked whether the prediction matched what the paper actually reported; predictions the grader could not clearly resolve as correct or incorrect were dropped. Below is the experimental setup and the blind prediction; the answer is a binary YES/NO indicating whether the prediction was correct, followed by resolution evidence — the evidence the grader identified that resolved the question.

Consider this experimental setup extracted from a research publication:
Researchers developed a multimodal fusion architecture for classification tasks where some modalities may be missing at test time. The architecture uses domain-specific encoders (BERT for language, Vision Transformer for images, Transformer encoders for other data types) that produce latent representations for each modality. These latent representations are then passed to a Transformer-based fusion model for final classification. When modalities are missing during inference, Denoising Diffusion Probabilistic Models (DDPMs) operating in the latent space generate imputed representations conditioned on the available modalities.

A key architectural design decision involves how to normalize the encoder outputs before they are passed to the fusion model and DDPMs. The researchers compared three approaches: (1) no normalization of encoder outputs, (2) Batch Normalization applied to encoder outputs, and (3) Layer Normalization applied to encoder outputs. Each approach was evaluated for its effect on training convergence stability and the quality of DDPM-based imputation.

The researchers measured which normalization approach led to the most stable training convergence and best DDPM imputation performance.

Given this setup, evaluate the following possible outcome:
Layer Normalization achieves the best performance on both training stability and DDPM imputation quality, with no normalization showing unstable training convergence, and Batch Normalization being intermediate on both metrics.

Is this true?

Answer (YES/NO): NO